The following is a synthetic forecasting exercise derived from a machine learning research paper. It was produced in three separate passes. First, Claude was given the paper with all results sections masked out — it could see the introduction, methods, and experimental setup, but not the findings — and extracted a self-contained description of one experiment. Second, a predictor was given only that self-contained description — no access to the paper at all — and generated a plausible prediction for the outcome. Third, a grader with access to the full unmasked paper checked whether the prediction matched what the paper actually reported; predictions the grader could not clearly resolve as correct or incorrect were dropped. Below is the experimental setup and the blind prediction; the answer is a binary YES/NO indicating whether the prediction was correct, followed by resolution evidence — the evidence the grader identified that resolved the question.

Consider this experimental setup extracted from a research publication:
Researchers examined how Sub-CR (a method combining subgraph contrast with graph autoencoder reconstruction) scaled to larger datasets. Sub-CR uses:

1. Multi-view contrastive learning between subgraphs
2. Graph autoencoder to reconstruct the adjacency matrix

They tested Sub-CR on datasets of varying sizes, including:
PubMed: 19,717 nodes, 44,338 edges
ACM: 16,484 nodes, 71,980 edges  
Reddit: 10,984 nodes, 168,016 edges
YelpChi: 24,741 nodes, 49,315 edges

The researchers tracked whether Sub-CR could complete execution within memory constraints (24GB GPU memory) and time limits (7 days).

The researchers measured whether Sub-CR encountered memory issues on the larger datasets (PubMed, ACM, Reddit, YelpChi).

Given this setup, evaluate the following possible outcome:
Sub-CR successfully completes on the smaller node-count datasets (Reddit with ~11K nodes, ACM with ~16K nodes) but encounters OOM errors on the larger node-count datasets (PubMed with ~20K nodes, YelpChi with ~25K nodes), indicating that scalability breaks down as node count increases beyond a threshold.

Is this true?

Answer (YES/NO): NO